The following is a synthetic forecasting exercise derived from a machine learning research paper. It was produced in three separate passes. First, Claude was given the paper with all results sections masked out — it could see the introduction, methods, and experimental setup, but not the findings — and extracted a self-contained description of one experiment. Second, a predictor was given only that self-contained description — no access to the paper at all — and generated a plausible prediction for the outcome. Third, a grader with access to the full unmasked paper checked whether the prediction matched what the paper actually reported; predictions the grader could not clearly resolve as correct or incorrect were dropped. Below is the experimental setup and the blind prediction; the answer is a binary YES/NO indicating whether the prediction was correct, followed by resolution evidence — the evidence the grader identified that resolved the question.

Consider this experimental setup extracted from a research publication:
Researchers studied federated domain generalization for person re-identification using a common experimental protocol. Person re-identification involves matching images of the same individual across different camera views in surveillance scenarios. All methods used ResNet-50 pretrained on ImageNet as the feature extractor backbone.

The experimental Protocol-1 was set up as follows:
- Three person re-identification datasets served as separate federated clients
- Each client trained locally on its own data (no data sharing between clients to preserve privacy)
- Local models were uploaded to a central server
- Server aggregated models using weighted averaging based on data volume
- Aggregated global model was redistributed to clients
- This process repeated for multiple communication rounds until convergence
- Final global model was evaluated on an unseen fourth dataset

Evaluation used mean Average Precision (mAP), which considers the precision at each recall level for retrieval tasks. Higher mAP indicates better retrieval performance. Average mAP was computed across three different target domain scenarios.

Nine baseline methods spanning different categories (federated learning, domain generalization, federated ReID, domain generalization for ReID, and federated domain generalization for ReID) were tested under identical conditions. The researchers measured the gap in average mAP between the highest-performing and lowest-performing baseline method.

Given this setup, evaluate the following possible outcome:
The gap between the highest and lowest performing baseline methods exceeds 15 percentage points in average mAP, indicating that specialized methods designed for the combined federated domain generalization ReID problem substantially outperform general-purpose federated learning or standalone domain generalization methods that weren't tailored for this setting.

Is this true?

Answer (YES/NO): NO